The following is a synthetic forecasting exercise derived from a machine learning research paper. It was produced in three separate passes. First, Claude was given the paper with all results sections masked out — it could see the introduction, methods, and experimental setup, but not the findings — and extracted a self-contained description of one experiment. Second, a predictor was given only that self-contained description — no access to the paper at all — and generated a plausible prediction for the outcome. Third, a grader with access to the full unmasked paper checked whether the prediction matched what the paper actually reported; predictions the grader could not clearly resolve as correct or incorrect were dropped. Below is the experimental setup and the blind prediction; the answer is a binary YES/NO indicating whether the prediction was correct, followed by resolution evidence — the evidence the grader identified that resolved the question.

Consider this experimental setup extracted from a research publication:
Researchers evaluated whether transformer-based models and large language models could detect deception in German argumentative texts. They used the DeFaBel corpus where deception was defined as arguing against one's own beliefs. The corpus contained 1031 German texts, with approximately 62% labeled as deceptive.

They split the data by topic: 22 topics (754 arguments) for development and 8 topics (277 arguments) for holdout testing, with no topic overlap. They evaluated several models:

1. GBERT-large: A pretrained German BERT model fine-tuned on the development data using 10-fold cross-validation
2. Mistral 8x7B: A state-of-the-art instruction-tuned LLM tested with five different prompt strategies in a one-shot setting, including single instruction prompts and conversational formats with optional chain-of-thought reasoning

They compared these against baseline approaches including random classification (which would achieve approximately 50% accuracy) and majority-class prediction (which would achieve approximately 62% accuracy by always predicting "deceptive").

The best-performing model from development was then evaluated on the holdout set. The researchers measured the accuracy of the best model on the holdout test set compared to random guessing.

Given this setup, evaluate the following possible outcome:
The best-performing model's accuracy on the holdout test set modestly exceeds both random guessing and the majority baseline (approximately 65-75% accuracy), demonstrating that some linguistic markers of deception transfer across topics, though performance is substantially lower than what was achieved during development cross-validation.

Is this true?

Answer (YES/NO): NO